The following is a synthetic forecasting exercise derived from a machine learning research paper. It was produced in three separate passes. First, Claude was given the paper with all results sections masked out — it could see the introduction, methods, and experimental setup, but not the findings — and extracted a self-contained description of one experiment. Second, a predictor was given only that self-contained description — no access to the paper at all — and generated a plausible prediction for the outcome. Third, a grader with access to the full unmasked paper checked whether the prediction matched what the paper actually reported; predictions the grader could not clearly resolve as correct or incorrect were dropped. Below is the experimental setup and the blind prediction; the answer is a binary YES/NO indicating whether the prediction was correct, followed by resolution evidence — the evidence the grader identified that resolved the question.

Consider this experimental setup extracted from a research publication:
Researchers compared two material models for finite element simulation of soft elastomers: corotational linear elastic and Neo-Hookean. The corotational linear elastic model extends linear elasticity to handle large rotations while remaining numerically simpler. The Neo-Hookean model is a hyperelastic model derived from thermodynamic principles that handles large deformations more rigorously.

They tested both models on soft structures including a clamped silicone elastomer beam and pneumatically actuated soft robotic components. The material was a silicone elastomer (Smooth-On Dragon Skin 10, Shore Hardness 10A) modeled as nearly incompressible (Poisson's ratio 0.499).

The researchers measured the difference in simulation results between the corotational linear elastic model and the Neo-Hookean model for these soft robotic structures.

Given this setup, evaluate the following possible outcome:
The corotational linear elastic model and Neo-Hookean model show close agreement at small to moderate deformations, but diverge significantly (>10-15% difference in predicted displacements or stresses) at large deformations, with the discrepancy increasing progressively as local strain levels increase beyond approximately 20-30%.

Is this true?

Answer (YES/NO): NO